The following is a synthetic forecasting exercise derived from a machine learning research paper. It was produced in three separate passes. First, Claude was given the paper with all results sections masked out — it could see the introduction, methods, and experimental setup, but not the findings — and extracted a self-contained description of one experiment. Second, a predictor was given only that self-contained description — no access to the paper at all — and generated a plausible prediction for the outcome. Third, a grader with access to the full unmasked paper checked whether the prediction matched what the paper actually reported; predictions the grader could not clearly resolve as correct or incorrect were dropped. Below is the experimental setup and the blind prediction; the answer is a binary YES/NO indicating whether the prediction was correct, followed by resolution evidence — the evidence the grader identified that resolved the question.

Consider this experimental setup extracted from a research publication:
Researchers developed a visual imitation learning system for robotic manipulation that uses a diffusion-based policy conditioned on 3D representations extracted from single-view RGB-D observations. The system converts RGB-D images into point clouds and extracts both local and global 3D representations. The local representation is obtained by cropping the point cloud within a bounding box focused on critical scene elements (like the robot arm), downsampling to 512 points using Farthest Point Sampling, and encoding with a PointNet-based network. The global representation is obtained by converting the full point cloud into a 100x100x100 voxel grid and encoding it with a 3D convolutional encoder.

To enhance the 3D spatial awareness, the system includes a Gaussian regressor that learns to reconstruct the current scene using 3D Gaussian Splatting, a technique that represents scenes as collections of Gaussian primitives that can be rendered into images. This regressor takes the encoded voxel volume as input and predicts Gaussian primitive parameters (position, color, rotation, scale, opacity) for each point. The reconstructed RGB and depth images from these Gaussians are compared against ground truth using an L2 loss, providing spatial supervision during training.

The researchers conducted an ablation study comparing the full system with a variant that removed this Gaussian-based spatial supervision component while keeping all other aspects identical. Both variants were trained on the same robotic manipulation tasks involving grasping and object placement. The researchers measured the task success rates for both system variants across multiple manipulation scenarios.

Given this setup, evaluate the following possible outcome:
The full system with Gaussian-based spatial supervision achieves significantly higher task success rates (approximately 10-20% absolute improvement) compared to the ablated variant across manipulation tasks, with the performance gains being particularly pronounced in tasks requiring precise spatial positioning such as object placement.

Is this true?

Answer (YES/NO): NO